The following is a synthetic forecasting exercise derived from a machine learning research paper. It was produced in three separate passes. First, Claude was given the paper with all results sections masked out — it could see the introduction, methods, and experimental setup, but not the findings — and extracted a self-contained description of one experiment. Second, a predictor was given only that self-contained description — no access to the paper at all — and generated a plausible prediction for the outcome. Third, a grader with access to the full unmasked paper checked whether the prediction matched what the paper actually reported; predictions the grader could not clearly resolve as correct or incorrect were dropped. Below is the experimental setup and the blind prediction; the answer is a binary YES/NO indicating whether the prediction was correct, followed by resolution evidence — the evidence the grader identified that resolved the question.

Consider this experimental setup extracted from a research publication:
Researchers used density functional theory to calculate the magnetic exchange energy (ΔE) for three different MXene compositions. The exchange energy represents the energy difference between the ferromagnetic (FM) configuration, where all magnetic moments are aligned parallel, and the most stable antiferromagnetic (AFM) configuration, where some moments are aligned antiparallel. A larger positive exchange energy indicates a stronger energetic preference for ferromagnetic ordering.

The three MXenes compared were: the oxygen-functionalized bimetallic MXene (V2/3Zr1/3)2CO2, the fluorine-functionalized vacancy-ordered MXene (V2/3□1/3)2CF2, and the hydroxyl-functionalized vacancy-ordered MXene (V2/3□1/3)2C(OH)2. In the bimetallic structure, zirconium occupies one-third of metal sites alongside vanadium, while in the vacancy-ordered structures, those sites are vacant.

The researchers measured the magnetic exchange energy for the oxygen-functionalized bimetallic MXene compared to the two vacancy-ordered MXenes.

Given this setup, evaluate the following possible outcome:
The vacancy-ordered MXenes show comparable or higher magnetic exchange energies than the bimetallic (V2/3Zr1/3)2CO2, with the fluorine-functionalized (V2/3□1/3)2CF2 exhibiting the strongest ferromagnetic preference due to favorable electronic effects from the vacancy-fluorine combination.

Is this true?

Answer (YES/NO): NO